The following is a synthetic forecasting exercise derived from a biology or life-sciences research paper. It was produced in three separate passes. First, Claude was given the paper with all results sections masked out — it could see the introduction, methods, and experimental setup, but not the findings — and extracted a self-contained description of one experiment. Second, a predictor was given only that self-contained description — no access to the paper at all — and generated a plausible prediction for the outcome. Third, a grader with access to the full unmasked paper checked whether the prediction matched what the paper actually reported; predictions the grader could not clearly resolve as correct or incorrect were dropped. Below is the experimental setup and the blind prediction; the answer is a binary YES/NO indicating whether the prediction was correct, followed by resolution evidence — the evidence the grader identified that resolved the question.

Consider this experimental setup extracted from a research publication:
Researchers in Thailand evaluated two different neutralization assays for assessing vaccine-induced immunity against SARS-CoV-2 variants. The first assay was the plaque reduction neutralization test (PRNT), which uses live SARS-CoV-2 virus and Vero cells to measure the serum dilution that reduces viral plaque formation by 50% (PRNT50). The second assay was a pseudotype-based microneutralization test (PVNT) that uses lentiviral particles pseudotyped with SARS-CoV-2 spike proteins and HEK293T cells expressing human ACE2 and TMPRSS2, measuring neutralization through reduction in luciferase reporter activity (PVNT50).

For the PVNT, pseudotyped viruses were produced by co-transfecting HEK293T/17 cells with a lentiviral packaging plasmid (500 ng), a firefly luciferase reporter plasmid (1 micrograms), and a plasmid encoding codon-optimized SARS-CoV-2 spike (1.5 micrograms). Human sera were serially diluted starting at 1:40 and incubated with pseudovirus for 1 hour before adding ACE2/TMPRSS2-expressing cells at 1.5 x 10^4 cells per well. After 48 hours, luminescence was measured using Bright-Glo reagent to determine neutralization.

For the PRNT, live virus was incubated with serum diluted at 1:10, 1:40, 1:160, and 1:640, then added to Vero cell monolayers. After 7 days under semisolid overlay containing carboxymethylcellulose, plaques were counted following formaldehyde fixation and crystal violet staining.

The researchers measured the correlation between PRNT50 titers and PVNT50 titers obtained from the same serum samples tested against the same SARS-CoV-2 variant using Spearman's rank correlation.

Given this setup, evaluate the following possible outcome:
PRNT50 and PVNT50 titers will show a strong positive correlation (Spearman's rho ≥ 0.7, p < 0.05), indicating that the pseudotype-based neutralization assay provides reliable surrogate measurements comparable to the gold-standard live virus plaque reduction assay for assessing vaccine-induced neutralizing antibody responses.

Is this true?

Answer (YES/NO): NO